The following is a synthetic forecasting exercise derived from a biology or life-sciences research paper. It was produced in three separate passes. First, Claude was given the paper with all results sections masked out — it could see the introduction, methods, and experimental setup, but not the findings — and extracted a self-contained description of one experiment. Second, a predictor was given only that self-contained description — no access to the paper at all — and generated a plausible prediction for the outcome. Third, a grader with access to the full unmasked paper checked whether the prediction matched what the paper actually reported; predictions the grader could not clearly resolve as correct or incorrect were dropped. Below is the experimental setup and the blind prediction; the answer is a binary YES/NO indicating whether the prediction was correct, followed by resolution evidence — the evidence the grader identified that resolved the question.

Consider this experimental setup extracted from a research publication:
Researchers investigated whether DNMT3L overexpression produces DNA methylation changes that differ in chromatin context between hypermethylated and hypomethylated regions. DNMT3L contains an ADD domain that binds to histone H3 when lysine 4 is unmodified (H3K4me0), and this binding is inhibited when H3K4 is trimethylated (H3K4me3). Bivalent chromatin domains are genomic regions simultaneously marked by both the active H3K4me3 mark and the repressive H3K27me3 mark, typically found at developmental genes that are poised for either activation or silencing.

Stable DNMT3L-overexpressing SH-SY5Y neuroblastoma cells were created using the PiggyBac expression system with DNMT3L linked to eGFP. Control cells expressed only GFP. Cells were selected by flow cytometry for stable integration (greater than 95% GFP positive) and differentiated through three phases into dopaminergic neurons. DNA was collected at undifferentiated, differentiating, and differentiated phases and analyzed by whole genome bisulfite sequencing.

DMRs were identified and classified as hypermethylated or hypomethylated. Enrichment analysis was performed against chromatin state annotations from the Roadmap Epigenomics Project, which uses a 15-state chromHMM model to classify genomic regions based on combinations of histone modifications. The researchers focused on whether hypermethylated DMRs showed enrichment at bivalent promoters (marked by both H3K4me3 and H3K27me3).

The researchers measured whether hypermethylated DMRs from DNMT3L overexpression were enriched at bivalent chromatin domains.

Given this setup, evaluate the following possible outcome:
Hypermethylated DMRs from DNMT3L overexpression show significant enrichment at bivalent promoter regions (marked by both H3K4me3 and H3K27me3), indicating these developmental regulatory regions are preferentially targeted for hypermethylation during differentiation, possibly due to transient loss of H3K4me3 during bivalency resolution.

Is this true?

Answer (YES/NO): YES